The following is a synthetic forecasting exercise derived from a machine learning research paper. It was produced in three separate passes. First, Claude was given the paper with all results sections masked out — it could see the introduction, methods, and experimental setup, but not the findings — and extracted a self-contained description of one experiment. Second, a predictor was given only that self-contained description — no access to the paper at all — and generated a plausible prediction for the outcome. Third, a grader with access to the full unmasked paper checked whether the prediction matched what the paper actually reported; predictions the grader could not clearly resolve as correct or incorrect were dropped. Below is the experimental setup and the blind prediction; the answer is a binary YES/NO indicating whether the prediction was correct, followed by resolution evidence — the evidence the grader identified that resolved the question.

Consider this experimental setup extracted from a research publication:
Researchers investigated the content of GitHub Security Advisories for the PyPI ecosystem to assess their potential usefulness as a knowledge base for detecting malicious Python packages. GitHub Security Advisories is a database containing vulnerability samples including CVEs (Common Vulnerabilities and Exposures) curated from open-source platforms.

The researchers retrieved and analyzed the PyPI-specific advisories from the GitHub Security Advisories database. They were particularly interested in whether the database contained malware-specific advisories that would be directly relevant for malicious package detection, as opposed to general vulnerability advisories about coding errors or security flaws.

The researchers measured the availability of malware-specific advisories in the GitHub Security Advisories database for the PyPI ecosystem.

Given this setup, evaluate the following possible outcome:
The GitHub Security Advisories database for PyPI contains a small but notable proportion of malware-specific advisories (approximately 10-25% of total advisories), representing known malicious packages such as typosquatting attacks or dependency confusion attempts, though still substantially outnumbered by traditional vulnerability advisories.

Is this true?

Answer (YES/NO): NO